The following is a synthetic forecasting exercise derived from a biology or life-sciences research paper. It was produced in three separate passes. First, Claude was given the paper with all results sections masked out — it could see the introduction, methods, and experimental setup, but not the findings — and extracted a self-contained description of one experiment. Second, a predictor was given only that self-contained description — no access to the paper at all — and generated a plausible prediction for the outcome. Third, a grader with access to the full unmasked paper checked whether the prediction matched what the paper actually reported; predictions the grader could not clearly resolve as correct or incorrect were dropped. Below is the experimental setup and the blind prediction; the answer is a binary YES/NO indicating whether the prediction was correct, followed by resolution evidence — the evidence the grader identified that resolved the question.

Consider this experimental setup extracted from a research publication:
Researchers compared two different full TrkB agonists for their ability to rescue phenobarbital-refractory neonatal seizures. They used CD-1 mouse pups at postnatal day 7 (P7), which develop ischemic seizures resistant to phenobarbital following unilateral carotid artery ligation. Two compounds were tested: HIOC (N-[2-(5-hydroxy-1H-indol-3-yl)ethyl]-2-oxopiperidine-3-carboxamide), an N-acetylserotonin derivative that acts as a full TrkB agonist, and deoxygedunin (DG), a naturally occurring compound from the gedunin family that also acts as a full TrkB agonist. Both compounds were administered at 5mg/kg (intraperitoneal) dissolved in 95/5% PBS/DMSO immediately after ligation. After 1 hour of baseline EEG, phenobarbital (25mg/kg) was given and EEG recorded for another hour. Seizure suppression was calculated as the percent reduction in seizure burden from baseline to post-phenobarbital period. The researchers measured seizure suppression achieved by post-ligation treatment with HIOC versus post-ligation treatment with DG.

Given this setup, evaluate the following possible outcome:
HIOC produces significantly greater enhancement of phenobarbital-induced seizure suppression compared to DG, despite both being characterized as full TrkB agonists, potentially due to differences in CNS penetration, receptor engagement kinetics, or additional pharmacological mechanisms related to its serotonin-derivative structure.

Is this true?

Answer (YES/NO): NO